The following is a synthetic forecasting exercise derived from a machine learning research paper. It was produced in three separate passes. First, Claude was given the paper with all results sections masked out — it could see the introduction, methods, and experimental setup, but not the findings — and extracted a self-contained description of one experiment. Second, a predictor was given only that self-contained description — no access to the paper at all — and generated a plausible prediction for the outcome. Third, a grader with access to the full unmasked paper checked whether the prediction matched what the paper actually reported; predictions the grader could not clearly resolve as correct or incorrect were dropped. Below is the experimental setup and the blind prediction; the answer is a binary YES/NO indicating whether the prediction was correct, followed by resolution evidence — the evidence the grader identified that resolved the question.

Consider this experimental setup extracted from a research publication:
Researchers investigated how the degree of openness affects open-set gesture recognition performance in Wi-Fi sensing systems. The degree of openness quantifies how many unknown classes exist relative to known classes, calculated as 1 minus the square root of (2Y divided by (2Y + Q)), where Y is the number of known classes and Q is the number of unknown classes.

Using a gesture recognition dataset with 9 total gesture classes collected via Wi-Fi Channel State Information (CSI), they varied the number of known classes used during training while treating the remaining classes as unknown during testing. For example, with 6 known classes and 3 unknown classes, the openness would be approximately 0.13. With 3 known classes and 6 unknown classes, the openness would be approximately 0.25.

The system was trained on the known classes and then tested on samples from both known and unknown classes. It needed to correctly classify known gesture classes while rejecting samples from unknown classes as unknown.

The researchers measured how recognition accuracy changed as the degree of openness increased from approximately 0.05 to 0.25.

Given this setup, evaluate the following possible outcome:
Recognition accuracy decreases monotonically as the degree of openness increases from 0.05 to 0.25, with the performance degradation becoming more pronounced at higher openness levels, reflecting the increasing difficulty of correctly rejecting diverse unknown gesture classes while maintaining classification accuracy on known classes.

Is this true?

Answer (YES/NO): NO